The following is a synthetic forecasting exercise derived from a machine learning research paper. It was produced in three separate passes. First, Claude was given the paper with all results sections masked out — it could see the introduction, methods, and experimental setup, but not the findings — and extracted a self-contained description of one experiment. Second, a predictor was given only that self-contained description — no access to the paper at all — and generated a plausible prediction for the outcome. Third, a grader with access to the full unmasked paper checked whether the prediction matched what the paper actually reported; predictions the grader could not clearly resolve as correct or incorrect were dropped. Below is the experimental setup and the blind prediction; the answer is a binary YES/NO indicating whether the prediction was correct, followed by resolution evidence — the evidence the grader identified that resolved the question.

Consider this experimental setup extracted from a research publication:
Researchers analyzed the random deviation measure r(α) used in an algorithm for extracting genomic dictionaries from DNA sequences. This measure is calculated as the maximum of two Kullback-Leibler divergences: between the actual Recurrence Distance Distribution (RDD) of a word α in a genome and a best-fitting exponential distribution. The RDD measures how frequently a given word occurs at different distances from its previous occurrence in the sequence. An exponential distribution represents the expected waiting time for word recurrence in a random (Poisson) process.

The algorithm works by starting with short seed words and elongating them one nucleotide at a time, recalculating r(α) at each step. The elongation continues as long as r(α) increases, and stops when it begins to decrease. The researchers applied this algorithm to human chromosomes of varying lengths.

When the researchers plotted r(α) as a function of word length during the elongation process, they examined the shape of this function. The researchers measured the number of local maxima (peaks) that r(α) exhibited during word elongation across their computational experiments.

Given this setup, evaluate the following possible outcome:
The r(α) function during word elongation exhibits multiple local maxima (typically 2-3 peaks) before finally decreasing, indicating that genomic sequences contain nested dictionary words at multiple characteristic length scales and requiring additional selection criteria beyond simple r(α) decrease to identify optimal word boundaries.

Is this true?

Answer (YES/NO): YES